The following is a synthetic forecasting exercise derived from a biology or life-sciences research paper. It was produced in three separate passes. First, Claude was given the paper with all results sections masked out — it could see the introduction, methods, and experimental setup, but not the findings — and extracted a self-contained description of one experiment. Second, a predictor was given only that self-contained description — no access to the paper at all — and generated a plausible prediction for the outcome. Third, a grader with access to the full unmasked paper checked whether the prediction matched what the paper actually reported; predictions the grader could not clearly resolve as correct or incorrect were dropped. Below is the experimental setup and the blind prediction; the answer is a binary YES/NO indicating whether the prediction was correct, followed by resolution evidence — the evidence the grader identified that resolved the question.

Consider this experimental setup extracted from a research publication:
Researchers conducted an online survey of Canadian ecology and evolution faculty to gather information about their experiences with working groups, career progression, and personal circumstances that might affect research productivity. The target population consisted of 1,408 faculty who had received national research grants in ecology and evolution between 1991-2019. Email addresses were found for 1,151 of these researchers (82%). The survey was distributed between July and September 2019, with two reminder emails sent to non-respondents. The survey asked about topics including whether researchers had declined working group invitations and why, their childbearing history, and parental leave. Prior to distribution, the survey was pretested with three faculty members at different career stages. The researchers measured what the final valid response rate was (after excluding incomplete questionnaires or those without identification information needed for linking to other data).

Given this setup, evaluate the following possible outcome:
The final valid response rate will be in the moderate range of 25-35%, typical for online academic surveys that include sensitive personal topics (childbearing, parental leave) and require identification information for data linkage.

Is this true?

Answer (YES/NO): NO